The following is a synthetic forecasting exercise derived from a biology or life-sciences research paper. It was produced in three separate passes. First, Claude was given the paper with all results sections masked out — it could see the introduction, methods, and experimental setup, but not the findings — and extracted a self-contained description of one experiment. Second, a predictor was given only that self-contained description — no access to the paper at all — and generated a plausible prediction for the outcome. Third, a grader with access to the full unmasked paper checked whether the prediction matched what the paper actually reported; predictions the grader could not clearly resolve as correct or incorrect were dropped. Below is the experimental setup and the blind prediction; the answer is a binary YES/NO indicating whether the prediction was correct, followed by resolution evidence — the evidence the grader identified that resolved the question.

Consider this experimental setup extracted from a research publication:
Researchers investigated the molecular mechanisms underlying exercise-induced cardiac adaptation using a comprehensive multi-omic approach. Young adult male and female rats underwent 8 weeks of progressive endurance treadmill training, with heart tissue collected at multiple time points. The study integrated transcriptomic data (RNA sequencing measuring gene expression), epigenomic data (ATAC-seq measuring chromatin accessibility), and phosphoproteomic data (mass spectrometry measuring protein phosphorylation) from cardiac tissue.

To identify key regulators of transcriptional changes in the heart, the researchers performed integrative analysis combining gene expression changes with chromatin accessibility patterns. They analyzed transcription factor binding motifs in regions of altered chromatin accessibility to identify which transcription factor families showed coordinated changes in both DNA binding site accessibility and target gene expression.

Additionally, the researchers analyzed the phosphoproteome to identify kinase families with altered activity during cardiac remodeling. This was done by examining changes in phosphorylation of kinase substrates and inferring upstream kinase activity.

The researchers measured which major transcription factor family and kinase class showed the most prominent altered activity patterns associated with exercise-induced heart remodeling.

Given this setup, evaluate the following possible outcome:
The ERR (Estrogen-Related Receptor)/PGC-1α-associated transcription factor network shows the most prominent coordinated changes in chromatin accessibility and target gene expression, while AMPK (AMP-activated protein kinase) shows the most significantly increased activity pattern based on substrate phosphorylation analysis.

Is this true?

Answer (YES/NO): NO